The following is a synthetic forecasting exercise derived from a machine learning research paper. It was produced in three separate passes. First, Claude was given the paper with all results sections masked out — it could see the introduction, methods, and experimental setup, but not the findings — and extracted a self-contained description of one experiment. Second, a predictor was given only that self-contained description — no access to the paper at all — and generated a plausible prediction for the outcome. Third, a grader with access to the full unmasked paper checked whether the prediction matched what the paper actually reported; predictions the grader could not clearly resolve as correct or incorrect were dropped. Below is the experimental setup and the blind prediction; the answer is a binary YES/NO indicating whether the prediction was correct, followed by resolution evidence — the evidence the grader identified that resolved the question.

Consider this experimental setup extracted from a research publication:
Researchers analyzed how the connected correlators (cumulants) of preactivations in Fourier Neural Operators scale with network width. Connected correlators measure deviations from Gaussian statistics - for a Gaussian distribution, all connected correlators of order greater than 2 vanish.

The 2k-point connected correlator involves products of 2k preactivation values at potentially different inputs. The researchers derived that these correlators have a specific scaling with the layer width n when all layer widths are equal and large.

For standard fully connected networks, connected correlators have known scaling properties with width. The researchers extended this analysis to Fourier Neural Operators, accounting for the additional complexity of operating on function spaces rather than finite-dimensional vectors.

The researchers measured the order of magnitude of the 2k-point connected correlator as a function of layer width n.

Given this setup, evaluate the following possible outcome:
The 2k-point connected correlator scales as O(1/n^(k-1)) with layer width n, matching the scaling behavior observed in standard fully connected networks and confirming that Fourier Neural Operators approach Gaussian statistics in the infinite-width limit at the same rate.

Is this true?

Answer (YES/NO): YES